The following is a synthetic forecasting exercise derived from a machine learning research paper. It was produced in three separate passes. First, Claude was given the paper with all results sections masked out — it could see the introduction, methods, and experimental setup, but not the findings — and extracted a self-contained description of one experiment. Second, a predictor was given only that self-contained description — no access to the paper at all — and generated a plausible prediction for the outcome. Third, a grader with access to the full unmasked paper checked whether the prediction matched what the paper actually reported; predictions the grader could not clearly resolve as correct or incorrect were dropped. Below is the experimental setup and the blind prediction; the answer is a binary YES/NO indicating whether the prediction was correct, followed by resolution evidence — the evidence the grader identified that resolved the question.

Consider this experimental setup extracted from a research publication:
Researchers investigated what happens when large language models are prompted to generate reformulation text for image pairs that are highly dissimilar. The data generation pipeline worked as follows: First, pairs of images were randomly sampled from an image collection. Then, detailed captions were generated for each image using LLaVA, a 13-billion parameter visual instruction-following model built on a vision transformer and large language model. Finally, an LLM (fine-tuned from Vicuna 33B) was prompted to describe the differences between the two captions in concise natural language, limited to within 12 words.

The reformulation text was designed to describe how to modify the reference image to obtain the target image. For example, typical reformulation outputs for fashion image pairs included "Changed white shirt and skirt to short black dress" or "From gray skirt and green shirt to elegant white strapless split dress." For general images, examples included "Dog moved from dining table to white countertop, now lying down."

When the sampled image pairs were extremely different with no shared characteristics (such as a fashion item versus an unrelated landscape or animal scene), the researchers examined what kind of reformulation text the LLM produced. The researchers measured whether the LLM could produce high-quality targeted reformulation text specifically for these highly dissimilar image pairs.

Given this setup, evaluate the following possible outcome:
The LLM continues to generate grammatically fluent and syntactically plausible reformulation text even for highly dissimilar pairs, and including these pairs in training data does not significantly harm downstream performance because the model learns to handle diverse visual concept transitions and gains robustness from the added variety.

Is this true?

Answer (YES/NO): NO